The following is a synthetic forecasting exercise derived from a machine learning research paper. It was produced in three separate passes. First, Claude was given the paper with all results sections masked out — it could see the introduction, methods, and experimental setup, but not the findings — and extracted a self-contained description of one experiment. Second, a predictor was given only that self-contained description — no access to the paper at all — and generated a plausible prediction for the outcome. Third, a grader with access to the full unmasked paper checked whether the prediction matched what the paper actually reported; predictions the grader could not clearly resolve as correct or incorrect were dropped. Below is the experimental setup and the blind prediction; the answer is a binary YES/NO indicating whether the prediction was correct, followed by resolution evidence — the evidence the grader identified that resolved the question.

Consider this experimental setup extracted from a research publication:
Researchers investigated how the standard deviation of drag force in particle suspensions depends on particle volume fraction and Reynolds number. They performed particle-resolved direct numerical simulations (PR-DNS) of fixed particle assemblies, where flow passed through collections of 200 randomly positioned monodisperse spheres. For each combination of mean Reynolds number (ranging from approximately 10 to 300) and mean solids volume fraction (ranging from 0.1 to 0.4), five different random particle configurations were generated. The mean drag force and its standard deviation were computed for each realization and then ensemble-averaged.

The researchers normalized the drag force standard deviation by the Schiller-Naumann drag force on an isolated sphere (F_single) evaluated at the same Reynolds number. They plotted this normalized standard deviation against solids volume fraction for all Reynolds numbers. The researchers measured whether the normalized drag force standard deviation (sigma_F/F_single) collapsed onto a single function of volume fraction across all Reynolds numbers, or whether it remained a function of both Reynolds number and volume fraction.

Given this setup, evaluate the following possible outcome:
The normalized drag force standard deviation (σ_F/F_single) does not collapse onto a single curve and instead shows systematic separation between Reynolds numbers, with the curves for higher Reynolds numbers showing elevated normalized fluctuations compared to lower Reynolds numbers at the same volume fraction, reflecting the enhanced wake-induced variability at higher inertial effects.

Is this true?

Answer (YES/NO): NO